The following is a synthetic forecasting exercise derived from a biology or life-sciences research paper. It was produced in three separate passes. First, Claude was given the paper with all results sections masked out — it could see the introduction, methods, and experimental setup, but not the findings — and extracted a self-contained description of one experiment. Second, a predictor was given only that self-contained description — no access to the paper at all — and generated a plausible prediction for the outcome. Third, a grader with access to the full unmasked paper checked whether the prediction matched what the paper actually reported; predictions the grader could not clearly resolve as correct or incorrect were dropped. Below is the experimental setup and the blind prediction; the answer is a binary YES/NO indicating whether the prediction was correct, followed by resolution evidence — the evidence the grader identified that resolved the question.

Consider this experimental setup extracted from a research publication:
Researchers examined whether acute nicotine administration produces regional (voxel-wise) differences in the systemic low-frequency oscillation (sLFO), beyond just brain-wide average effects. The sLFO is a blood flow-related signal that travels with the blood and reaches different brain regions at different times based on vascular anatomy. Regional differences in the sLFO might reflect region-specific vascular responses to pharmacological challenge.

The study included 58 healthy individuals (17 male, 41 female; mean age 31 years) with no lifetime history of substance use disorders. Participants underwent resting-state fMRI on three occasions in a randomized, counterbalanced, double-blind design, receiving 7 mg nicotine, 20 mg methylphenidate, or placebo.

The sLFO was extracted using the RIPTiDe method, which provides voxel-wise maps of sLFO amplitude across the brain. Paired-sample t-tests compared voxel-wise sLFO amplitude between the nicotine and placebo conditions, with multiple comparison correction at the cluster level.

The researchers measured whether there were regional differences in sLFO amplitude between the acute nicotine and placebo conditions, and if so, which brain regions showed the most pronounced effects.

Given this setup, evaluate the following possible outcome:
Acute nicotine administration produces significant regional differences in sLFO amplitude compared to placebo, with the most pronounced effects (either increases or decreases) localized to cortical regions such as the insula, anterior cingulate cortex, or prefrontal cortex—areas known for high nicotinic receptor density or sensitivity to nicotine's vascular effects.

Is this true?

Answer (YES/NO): NO